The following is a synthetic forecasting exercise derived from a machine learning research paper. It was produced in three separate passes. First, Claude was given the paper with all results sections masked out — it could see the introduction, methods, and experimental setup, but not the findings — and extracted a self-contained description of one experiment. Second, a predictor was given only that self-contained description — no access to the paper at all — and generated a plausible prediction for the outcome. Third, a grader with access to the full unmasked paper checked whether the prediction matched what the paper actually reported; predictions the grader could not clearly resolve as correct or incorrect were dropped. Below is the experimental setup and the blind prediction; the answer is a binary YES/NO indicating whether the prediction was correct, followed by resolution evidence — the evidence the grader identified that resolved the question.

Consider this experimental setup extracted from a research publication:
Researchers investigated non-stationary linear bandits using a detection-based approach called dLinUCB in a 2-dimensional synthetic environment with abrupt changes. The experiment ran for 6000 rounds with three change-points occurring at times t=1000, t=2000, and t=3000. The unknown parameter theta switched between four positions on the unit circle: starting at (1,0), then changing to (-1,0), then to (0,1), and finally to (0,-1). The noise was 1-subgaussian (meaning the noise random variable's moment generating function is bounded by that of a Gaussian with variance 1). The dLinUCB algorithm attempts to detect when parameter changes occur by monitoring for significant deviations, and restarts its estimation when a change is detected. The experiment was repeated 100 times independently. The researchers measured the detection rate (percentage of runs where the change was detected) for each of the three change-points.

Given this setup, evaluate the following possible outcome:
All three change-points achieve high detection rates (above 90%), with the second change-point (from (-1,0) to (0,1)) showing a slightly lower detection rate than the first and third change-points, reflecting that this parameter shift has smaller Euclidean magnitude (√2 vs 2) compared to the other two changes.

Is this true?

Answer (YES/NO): NO